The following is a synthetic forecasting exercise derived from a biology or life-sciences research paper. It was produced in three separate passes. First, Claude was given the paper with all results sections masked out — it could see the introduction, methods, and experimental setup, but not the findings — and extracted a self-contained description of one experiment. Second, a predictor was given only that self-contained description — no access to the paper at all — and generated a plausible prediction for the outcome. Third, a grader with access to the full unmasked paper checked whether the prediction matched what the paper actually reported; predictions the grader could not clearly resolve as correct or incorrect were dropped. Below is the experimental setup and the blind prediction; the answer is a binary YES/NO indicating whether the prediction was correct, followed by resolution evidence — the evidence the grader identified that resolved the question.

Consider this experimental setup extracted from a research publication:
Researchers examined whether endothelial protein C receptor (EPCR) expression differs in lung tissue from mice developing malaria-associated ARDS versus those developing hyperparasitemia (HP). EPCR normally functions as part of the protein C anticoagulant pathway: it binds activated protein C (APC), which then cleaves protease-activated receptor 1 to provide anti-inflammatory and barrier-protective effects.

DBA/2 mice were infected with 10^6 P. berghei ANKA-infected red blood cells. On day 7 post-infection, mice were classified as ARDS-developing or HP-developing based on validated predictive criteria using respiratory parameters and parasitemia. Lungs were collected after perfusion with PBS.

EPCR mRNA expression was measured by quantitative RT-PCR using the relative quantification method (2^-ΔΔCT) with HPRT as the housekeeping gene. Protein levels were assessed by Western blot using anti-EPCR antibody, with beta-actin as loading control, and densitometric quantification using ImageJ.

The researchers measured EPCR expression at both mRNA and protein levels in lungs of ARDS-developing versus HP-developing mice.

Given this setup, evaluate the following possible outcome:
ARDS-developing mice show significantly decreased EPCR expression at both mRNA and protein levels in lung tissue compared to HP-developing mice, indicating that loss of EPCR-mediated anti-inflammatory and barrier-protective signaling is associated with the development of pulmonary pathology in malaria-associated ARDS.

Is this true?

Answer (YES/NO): NO